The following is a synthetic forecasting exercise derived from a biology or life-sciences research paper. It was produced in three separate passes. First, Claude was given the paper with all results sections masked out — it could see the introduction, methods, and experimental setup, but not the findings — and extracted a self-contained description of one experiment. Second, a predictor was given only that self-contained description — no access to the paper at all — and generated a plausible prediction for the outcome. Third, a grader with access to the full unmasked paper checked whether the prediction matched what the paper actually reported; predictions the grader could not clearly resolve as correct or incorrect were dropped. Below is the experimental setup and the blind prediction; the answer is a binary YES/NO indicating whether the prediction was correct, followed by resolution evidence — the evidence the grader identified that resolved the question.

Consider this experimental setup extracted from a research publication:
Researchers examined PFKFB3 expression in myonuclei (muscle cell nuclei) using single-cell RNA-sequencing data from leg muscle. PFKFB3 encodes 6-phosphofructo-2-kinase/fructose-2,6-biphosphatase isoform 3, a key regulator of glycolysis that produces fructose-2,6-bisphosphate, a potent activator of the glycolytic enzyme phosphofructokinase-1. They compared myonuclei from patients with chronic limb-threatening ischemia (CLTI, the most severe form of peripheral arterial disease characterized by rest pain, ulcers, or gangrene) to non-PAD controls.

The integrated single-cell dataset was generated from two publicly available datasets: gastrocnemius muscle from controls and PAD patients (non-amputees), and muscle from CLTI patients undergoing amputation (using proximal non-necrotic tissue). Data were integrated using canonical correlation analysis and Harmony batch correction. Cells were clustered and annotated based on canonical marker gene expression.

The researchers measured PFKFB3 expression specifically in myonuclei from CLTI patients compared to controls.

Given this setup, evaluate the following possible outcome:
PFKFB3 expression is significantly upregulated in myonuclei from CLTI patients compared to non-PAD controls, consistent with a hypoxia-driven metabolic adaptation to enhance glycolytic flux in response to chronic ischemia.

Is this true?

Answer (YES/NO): NO